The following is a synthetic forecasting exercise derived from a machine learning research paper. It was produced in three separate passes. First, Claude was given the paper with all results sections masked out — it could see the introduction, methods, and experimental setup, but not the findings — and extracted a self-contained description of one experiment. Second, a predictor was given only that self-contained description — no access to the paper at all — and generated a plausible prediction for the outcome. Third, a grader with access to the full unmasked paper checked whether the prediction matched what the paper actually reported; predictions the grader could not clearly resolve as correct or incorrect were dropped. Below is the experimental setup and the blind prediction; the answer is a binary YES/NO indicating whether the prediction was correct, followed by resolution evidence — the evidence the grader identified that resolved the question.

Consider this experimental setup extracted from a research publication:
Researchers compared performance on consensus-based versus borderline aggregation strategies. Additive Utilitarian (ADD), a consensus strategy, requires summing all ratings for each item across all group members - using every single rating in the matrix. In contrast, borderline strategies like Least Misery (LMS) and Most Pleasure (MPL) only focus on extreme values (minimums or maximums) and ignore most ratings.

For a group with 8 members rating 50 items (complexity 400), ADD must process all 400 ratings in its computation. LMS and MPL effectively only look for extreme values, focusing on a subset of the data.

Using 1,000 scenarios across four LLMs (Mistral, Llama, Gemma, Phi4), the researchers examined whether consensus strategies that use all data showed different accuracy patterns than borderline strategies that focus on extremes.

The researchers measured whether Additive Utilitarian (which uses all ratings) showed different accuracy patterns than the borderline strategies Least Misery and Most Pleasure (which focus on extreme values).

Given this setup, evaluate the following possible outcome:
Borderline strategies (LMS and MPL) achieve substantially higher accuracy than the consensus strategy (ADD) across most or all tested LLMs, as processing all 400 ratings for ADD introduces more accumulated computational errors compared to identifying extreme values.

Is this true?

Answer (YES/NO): NO